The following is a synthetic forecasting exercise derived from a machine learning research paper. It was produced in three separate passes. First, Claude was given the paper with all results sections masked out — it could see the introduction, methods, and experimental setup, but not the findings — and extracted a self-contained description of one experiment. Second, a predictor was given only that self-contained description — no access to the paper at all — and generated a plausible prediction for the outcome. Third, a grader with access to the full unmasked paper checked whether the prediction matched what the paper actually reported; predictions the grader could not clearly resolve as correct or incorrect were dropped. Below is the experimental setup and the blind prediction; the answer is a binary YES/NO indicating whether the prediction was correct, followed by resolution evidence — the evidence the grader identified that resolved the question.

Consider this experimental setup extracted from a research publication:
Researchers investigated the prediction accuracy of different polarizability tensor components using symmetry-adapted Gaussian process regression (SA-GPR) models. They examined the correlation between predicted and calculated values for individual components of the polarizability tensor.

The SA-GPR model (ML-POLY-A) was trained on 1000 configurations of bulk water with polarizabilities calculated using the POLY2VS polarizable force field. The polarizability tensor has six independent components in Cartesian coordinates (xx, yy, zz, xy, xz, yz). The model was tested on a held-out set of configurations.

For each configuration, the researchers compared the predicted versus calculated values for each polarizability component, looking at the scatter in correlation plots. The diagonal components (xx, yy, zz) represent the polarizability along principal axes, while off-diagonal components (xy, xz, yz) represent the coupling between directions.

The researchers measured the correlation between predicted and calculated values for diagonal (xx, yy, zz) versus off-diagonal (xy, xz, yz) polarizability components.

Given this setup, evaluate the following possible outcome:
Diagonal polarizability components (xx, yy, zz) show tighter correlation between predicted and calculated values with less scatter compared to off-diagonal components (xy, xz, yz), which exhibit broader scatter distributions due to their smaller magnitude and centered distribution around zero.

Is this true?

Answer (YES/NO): YES